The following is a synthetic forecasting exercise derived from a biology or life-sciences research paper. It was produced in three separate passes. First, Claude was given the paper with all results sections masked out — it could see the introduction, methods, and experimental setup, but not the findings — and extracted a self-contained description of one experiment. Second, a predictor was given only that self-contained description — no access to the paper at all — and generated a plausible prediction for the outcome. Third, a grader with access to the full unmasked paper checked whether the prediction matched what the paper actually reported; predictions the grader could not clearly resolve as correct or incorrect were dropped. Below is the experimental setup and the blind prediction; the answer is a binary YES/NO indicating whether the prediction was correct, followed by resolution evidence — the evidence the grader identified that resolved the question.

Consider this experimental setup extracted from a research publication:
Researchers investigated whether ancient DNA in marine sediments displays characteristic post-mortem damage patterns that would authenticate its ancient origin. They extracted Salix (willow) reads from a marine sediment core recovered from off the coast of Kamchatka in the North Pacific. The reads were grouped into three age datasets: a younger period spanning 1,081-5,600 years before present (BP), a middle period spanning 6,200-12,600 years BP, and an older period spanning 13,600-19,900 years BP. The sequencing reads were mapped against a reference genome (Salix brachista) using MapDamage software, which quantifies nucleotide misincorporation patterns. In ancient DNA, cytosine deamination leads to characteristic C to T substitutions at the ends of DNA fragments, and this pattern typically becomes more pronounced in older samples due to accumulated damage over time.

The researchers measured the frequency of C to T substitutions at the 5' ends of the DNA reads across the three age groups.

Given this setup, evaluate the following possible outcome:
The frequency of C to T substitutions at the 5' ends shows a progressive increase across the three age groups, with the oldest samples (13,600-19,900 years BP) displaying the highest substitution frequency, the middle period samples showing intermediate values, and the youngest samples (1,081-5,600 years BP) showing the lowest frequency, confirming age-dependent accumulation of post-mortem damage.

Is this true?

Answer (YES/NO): YES